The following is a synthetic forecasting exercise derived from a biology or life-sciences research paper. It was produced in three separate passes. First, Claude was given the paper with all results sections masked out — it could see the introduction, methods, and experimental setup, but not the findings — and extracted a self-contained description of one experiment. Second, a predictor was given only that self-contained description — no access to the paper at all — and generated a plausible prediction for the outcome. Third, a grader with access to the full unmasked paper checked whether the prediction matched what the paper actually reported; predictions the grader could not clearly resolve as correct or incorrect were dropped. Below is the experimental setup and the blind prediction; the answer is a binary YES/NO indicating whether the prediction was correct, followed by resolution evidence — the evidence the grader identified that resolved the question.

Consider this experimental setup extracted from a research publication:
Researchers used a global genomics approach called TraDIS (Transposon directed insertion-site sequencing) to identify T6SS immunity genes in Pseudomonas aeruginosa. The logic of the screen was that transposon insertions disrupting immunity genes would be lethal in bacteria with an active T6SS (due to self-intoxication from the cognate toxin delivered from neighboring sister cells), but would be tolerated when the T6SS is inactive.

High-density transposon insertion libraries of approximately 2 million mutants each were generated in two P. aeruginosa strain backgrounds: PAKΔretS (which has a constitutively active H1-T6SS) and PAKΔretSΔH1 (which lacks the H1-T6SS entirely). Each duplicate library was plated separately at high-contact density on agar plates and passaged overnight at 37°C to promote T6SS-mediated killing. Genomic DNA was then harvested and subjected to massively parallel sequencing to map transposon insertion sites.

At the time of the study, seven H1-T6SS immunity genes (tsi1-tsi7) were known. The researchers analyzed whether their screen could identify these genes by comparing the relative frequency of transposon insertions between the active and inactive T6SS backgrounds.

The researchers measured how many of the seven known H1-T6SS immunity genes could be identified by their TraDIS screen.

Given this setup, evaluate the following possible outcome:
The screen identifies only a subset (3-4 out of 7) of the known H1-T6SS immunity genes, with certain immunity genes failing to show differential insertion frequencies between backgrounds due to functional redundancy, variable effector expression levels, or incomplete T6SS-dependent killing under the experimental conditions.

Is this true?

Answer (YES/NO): NO